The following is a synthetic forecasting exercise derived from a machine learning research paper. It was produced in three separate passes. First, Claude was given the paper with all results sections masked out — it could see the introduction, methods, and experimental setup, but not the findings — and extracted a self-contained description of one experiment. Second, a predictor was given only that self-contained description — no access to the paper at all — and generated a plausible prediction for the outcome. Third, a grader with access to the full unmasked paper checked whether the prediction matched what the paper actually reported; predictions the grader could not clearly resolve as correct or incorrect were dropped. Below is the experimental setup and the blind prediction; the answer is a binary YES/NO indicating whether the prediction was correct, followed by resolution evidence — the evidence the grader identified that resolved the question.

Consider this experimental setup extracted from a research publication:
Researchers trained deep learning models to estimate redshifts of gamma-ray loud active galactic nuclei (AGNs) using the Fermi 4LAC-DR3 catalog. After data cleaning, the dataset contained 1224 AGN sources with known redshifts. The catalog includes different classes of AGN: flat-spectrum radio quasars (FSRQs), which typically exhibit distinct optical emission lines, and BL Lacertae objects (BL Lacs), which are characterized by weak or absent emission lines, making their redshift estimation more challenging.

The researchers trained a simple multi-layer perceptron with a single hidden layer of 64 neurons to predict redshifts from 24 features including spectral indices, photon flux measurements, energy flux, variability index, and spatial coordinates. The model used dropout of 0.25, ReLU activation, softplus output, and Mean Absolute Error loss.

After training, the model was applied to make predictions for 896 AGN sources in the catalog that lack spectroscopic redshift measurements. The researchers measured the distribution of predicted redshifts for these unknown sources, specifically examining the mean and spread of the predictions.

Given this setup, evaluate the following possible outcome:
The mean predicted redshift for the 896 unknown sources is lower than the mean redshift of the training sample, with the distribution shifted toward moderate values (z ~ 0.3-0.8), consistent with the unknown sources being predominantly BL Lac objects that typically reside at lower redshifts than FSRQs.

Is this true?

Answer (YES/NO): NO